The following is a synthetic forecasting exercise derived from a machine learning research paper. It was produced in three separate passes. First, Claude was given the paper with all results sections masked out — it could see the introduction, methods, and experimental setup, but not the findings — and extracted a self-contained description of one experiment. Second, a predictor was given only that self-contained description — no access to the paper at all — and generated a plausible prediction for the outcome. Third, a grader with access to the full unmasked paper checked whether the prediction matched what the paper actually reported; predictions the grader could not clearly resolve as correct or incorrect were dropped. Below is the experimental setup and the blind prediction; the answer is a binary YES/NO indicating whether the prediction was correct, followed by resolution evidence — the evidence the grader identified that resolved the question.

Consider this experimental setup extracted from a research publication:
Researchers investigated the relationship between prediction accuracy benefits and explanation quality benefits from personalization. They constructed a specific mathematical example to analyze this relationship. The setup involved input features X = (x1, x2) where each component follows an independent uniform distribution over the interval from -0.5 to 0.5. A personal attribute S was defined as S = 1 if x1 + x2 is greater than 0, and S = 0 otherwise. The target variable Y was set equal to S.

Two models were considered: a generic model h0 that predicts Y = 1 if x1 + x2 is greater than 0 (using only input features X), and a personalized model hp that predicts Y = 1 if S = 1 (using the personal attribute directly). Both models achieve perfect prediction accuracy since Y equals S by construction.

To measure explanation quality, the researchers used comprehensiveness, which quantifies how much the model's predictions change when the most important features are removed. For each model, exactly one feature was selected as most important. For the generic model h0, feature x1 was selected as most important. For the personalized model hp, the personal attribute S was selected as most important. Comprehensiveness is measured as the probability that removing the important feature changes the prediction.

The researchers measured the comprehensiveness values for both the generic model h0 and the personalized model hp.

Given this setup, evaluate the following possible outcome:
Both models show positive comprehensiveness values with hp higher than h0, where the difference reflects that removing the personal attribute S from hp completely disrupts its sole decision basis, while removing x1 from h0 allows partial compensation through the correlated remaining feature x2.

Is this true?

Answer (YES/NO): NO